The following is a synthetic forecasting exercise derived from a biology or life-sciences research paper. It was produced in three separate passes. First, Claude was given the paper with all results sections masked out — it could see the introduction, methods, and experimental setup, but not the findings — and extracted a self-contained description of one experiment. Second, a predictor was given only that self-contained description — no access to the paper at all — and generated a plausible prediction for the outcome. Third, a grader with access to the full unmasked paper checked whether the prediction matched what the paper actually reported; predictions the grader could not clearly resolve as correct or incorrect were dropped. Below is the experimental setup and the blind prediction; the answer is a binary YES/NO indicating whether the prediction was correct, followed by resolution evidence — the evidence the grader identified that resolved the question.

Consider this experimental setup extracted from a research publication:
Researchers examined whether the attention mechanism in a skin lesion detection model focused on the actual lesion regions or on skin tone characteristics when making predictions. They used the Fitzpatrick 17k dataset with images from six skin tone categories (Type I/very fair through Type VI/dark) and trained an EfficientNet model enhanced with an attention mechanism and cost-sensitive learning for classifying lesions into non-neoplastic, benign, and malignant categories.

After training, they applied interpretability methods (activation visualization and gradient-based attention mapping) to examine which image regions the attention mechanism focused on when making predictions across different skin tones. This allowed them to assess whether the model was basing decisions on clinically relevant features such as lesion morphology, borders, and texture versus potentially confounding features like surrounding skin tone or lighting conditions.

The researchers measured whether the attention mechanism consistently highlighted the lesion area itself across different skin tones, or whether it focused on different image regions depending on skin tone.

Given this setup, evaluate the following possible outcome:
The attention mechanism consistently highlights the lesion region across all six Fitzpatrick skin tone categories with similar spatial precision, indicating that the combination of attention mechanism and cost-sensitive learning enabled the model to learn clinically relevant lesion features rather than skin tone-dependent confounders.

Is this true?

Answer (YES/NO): YES